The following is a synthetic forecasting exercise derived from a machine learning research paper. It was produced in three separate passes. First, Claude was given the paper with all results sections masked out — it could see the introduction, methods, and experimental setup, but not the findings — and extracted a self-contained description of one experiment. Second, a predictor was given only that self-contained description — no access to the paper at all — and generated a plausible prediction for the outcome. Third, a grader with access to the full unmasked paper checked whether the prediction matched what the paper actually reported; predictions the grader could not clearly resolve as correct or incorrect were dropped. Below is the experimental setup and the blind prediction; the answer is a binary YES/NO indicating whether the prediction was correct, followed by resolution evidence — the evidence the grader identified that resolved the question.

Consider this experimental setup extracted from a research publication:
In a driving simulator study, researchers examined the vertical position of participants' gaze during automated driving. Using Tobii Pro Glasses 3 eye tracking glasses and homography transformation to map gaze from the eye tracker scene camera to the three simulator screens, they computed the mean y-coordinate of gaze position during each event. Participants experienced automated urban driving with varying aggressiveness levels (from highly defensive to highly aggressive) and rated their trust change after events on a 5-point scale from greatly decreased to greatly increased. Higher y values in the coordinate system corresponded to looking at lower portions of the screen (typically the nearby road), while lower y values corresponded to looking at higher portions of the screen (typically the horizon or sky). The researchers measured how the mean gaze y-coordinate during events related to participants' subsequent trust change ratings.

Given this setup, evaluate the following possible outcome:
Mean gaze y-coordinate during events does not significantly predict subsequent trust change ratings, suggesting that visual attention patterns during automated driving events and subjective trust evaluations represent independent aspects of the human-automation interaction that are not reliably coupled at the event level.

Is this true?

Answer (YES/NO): NO